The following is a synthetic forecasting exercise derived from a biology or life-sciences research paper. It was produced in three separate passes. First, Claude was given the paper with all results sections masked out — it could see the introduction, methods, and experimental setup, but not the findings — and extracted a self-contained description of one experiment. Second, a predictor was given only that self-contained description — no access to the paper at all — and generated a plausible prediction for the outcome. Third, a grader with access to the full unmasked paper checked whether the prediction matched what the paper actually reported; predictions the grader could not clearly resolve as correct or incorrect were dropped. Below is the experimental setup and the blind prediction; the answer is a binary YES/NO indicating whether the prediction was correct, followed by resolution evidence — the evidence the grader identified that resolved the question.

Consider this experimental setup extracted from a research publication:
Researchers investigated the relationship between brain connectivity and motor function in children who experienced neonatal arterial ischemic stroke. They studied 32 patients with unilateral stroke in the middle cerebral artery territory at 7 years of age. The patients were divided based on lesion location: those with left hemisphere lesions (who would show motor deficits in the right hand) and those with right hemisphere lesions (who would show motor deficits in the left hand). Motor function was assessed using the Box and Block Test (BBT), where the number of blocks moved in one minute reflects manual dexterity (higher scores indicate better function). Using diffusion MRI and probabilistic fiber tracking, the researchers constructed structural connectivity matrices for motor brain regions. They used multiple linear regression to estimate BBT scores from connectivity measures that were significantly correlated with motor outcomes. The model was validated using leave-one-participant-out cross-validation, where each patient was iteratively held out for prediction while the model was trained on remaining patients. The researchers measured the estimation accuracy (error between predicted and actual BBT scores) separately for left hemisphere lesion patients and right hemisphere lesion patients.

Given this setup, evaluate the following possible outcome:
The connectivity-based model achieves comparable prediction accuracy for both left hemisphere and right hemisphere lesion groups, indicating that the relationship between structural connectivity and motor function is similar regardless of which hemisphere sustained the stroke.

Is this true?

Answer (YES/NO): YES